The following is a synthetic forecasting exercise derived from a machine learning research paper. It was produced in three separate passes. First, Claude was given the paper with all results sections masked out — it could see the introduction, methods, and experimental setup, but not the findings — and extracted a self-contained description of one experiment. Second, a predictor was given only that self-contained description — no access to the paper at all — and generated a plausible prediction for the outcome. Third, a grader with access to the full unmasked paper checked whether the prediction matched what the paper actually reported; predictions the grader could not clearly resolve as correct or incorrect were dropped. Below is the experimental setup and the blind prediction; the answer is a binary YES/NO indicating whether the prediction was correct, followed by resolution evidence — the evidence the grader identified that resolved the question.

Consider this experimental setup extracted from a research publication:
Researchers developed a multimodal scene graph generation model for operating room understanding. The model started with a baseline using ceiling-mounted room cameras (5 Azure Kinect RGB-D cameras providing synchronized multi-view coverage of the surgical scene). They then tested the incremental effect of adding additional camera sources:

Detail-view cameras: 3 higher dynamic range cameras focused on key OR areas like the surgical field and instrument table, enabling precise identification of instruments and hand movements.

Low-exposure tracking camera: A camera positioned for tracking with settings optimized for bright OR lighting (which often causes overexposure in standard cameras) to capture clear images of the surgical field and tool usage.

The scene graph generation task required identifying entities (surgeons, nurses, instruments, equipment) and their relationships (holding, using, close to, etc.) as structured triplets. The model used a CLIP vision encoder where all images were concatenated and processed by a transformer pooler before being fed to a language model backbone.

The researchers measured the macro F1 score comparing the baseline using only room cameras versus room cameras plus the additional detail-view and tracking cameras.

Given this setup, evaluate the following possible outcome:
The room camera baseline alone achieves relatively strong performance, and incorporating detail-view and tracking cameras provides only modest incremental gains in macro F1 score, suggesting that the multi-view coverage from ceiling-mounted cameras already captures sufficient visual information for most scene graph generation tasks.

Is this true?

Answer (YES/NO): YES